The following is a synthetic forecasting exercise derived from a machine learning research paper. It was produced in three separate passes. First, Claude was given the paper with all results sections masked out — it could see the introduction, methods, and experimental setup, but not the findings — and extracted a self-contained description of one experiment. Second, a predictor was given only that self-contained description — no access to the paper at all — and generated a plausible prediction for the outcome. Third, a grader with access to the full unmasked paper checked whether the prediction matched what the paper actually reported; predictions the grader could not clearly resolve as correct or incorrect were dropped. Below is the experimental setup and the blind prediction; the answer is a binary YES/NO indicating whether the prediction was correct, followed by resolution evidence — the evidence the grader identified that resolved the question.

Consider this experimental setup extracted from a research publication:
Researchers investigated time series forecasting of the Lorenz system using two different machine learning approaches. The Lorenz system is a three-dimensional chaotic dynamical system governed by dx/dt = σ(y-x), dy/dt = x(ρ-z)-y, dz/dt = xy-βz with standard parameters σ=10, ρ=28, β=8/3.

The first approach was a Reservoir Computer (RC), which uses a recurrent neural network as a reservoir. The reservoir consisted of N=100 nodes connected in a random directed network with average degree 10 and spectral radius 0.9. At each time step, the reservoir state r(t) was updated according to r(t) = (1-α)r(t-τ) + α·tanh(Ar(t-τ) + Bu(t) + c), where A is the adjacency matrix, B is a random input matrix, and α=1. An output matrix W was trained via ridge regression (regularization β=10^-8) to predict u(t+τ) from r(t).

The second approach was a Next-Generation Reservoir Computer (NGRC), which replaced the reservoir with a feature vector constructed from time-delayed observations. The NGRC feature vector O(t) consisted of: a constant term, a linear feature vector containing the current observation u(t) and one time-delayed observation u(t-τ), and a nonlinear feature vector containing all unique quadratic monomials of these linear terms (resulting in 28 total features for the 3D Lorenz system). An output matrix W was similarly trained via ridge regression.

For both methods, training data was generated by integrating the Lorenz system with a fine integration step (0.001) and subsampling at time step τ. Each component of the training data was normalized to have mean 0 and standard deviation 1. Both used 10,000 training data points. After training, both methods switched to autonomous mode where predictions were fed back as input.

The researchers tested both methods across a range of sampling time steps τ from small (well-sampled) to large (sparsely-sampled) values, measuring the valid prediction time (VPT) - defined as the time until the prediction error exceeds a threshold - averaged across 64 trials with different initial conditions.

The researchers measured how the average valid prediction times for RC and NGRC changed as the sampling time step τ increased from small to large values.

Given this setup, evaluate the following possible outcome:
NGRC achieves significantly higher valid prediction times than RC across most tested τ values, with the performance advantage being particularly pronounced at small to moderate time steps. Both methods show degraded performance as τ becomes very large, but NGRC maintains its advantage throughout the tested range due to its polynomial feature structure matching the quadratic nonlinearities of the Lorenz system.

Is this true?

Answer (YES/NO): NO